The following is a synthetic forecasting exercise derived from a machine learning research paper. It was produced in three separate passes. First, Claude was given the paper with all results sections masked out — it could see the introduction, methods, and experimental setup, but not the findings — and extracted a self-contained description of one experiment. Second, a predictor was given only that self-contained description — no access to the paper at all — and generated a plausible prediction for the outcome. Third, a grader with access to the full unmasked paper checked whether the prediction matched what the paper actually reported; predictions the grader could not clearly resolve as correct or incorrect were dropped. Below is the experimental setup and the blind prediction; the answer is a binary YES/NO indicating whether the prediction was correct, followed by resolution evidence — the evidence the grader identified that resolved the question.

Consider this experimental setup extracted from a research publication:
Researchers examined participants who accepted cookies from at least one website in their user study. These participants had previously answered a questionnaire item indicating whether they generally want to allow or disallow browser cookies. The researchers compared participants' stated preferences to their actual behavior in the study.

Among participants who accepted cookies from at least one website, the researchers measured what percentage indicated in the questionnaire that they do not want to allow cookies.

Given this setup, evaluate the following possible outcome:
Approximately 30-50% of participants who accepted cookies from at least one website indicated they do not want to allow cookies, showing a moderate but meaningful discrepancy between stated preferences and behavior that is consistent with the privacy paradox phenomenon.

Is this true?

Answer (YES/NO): YES